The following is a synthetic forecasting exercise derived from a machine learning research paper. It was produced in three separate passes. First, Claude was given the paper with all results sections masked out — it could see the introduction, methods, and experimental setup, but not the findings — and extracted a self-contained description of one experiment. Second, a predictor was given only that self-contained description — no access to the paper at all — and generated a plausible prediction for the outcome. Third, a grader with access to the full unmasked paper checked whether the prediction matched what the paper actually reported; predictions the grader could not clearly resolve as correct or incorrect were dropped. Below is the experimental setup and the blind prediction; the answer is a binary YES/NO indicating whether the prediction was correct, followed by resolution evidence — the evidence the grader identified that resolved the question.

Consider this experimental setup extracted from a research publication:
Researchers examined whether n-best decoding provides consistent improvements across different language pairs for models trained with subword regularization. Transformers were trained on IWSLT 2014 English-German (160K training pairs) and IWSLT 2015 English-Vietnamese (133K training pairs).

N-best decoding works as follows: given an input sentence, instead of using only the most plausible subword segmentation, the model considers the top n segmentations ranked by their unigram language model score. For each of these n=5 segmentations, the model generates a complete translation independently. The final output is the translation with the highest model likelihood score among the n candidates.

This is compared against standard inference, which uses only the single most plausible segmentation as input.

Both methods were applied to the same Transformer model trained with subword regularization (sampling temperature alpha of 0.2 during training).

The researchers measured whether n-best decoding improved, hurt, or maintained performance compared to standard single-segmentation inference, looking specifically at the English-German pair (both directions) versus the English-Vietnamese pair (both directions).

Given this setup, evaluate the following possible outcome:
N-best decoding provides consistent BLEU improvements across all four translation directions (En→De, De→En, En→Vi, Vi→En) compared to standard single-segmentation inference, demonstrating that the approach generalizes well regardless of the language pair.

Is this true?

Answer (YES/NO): NO